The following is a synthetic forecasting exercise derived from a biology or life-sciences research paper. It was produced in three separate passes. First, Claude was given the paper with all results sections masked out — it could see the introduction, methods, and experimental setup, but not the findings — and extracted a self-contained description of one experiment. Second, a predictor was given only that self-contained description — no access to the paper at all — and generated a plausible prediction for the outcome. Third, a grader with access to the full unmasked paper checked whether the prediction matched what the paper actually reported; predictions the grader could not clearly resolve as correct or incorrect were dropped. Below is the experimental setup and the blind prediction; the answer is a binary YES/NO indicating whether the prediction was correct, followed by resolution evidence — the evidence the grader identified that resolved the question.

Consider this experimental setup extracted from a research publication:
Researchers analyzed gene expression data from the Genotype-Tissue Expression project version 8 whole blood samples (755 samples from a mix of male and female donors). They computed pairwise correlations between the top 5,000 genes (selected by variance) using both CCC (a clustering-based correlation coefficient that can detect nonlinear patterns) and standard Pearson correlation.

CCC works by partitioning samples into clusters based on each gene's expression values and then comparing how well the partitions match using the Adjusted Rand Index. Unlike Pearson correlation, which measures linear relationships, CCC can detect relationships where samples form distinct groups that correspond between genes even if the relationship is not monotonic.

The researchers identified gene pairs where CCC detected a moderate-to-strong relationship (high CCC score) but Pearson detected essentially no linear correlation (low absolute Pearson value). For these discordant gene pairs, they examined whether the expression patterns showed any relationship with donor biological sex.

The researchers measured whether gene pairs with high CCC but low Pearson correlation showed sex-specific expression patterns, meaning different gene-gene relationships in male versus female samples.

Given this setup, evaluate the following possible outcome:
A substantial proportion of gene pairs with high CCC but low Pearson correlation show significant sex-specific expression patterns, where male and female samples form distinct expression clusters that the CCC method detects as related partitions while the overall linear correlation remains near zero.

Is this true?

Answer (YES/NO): NO